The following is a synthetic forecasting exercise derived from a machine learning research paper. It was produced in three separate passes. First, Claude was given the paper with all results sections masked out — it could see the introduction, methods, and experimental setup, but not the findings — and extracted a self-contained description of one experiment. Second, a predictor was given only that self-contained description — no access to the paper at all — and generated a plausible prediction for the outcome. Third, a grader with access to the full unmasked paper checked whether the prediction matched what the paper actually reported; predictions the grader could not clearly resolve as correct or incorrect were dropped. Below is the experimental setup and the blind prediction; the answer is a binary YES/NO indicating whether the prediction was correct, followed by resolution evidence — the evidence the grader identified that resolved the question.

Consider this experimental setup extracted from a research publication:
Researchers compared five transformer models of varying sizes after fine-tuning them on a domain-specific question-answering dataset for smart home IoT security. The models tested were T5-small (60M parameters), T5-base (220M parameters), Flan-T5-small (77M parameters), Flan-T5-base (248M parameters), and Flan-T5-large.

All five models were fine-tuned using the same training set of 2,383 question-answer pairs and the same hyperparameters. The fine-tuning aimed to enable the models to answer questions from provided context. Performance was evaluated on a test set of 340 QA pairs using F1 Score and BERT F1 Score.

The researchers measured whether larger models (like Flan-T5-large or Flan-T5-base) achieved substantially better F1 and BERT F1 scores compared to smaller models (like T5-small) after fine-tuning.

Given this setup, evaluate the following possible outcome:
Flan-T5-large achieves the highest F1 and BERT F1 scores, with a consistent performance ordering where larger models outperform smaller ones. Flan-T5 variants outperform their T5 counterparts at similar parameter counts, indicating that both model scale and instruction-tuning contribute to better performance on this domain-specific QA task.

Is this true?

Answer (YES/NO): NO